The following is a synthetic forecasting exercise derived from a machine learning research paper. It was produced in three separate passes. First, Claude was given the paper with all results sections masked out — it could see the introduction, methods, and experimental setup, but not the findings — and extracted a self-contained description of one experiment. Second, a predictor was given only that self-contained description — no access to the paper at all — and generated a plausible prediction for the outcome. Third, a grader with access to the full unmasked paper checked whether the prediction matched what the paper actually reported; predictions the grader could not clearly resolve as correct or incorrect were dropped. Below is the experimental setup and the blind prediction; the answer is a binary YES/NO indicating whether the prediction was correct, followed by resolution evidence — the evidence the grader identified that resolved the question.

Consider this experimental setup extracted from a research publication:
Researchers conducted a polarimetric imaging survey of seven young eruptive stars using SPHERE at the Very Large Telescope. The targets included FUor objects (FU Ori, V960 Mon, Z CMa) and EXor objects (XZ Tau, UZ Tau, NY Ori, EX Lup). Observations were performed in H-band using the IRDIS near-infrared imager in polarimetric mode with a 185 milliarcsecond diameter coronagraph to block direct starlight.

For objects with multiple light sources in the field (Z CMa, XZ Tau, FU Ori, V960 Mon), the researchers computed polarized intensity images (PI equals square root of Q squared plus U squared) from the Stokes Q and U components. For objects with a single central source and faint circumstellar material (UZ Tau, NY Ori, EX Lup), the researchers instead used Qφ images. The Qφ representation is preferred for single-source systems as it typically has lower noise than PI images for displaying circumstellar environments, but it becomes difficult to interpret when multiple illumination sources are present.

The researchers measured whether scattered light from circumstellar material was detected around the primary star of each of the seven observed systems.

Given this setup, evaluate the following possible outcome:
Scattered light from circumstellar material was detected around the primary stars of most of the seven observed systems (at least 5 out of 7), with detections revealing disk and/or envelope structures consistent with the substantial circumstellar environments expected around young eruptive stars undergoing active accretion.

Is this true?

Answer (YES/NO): YES